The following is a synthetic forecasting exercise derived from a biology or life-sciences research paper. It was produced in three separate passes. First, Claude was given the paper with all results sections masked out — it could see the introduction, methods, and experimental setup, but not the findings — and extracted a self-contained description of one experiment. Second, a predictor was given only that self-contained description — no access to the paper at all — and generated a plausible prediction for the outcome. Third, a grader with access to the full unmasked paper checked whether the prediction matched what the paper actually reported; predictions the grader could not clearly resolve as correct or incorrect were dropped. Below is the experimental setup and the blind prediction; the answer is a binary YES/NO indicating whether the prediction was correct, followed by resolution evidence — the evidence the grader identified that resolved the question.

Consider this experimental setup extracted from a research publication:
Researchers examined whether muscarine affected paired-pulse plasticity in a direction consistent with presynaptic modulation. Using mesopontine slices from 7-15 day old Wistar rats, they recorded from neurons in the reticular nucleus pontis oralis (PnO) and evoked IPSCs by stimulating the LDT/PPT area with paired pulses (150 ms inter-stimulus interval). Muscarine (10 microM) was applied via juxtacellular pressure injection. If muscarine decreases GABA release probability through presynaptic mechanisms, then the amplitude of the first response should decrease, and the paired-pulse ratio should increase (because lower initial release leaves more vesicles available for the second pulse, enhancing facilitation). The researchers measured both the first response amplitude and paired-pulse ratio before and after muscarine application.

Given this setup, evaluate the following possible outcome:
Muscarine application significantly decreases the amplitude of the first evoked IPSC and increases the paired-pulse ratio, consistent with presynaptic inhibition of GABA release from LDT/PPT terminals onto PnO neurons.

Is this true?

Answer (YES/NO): YES